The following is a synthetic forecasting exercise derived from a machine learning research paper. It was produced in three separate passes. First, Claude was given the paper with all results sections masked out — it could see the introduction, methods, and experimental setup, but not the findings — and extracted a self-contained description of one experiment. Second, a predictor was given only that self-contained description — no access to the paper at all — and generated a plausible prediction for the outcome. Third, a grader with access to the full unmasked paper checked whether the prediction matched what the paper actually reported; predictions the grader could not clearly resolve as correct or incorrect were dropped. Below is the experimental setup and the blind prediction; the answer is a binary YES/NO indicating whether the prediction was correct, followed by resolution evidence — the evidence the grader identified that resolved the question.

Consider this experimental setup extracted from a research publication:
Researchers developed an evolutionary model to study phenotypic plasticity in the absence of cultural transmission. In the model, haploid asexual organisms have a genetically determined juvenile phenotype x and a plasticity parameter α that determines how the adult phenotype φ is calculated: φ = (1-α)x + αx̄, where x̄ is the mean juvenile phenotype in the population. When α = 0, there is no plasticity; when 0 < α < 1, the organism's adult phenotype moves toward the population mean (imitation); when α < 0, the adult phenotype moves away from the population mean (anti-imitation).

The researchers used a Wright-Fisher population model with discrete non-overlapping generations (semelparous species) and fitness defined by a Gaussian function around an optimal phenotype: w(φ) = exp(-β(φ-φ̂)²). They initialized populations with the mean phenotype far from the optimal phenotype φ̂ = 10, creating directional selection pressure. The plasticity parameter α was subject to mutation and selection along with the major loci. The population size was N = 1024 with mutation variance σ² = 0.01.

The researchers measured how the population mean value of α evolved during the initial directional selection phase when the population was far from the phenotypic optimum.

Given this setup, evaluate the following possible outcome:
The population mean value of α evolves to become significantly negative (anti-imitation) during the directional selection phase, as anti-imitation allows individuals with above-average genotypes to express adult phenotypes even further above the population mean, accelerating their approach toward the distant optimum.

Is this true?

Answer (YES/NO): YES